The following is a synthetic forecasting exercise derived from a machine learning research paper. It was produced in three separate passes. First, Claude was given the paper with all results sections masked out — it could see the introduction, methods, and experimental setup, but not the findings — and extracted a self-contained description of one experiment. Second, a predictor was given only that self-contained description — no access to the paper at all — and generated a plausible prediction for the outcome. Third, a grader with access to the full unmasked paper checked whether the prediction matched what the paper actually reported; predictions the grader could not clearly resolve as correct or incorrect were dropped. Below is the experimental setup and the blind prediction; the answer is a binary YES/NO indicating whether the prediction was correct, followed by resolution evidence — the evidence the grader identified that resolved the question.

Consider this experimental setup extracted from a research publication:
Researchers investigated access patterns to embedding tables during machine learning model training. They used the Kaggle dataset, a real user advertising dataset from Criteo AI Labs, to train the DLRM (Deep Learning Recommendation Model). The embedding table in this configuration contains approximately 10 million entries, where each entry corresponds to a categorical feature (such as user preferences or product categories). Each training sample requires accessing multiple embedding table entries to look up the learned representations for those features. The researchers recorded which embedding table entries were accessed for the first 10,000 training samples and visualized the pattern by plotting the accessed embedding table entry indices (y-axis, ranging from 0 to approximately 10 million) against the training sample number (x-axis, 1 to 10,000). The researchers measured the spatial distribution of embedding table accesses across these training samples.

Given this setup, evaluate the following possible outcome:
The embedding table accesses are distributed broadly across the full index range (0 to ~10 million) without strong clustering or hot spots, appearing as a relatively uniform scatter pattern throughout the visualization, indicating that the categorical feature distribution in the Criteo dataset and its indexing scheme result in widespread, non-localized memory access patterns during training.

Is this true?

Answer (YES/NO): NO